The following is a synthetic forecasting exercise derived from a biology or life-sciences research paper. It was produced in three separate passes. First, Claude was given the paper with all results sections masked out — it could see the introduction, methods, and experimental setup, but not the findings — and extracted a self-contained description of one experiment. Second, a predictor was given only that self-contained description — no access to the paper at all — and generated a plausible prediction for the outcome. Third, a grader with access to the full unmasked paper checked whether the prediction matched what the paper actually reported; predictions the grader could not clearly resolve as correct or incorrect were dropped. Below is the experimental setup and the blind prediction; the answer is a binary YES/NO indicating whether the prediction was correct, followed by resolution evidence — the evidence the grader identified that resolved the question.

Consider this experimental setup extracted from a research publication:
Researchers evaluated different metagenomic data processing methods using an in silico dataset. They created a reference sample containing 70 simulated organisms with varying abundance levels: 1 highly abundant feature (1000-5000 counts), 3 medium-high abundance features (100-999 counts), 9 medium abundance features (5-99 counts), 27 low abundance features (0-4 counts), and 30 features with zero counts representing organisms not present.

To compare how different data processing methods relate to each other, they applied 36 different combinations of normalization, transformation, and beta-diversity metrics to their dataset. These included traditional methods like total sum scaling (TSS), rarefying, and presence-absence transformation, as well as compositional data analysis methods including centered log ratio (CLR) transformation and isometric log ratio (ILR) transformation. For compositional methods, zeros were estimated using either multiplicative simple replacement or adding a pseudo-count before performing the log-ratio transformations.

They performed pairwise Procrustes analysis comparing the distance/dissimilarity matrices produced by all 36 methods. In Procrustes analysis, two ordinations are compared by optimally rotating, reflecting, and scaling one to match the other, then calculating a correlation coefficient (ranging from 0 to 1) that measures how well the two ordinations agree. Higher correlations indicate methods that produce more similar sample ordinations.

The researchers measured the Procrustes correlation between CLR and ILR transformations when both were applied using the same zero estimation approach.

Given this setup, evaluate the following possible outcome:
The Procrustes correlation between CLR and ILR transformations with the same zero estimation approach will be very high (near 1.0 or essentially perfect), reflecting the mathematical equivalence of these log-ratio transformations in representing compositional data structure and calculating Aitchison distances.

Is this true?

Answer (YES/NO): YES